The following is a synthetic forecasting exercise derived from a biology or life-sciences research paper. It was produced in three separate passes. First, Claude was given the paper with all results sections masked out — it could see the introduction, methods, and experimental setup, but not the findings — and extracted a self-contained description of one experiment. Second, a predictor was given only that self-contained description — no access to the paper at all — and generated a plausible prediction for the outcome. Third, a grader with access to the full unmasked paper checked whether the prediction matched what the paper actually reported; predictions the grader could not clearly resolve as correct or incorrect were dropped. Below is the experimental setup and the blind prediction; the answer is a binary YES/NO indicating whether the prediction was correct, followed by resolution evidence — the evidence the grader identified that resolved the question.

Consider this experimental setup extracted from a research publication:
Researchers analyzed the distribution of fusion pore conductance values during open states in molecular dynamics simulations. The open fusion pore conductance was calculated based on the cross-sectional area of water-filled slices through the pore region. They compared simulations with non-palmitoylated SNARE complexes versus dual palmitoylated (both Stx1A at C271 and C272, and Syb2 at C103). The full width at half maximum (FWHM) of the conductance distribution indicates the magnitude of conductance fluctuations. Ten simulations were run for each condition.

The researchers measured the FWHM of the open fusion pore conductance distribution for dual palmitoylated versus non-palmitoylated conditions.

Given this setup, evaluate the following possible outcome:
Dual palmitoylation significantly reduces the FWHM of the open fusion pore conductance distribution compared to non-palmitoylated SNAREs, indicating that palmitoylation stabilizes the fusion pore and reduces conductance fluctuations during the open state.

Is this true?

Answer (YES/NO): NO